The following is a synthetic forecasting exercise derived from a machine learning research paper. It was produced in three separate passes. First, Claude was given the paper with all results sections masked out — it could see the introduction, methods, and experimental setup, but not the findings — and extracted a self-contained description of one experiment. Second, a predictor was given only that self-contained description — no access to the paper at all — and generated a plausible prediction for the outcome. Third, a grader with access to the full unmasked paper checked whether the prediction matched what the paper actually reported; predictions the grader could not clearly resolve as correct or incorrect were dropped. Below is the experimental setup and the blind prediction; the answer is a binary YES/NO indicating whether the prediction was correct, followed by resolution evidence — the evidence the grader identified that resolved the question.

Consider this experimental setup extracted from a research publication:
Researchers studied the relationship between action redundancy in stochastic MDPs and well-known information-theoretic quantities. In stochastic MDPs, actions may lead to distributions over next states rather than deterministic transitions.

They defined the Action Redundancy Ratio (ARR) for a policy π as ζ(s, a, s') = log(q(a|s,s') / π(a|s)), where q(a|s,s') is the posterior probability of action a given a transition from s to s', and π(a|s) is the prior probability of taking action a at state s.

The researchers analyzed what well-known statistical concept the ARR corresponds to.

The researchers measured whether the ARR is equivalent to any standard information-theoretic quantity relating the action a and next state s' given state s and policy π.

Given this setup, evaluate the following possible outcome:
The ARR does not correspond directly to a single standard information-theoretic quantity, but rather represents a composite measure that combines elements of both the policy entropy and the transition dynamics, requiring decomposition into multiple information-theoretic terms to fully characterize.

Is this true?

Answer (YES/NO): NO